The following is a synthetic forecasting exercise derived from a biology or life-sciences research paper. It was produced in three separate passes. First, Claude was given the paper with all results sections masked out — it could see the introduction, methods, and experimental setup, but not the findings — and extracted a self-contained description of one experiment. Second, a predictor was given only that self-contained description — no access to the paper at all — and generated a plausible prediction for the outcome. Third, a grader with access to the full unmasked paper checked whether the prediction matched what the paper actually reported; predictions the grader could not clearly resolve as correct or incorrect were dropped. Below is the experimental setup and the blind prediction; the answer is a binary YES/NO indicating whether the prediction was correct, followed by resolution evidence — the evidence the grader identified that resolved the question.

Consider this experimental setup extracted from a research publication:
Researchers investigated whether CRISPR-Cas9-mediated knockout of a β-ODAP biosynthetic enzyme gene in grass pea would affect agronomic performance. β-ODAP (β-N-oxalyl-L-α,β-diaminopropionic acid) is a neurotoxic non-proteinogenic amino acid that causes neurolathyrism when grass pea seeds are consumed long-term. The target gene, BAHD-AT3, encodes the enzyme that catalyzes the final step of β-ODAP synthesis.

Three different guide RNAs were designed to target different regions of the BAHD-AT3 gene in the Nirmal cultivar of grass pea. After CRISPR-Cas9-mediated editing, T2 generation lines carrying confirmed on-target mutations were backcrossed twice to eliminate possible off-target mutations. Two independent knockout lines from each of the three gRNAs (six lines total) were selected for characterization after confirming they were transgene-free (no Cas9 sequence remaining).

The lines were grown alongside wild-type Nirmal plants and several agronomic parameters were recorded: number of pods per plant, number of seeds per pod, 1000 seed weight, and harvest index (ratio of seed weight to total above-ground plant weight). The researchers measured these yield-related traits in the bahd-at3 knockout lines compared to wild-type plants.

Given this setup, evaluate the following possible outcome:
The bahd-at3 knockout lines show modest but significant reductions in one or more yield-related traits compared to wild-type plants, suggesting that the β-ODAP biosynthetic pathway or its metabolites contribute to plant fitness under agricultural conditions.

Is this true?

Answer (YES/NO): NO